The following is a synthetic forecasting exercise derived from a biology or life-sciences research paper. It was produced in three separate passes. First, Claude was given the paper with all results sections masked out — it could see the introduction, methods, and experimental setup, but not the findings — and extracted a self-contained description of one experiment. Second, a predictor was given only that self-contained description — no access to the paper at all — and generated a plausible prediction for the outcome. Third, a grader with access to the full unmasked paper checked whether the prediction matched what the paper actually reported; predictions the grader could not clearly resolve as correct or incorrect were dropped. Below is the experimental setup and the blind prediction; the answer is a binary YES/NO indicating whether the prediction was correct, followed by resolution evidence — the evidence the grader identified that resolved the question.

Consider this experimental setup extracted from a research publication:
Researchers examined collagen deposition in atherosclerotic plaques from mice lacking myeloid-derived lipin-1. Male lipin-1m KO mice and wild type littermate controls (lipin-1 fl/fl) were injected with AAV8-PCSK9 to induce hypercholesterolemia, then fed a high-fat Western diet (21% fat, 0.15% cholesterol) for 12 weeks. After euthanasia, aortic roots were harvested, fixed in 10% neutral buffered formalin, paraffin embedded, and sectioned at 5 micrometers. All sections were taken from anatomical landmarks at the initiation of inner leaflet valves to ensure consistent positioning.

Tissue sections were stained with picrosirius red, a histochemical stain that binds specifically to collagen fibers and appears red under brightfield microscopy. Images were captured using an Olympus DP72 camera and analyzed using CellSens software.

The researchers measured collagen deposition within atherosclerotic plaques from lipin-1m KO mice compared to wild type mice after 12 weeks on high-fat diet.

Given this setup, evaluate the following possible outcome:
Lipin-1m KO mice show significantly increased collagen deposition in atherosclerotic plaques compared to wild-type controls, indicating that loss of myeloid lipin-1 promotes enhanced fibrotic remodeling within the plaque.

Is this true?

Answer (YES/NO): YES